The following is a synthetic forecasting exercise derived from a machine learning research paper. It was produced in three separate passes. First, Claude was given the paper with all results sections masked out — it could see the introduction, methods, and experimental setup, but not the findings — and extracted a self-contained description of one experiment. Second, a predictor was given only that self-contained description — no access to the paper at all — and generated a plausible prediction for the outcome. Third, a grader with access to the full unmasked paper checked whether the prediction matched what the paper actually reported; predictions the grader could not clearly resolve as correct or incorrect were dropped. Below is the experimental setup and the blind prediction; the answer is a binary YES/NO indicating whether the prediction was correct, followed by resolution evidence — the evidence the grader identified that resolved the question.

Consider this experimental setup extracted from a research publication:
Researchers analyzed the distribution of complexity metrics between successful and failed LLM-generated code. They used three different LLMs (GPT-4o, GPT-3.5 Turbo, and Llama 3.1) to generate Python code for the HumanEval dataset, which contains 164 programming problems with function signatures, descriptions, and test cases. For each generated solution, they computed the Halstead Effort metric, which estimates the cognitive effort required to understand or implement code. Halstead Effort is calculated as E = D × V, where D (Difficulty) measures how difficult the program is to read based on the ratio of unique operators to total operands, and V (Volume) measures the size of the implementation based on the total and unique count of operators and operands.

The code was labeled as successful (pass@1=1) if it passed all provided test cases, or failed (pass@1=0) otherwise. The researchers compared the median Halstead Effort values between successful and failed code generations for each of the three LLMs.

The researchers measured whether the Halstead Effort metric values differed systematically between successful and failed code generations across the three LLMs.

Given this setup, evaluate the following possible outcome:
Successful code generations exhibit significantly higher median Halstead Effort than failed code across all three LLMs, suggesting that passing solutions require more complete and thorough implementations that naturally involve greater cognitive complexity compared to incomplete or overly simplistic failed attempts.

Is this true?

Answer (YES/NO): NO